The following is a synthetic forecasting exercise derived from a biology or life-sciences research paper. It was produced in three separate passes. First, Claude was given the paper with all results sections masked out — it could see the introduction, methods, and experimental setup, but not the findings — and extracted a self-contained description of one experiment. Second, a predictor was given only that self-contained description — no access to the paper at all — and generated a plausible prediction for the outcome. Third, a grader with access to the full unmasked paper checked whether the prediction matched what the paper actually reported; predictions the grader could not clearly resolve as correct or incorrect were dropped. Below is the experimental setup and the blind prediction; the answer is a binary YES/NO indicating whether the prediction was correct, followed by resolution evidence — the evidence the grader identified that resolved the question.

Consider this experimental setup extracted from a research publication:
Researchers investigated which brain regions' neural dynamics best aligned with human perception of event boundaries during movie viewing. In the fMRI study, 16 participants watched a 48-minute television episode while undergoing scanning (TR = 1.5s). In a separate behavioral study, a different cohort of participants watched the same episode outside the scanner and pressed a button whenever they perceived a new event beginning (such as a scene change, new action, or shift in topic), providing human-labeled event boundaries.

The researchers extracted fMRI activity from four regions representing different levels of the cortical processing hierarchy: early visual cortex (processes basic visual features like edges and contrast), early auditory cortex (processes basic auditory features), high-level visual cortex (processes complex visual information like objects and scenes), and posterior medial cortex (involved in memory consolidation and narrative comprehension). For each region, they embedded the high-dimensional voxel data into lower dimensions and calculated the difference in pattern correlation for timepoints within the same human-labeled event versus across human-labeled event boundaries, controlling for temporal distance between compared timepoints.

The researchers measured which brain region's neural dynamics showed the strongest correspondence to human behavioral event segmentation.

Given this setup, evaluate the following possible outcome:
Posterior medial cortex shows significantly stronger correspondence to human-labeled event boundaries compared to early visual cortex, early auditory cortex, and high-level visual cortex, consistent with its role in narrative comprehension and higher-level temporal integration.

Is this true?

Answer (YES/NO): YES